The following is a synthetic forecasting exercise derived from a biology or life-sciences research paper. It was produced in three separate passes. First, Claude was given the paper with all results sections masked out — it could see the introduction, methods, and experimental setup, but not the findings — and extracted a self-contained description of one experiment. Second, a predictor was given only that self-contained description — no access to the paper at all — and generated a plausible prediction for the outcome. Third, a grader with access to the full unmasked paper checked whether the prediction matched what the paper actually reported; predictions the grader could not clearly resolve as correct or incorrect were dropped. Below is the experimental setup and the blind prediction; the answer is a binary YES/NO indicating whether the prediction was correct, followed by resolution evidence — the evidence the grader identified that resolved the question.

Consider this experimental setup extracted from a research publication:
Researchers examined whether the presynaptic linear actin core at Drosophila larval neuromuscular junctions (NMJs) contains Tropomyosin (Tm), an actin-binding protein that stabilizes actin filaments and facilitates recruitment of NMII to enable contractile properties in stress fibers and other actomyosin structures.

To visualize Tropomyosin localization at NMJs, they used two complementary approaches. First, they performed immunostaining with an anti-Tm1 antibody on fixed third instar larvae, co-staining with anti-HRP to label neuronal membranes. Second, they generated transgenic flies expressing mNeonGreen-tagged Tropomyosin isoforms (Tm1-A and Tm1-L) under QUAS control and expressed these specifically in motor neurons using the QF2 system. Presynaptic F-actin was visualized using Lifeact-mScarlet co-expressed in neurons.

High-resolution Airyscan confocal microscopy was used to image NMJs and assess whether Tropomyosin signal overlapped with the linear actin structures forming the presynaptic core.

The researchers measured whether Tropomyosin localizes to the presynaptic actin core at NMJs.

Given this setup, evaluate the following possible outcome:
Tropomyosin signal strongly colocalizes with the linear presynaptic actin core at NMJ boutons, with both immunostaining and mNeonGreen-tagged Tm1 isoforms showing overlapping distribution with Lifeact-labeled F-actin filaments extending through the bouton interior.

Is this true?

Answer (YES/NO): YES